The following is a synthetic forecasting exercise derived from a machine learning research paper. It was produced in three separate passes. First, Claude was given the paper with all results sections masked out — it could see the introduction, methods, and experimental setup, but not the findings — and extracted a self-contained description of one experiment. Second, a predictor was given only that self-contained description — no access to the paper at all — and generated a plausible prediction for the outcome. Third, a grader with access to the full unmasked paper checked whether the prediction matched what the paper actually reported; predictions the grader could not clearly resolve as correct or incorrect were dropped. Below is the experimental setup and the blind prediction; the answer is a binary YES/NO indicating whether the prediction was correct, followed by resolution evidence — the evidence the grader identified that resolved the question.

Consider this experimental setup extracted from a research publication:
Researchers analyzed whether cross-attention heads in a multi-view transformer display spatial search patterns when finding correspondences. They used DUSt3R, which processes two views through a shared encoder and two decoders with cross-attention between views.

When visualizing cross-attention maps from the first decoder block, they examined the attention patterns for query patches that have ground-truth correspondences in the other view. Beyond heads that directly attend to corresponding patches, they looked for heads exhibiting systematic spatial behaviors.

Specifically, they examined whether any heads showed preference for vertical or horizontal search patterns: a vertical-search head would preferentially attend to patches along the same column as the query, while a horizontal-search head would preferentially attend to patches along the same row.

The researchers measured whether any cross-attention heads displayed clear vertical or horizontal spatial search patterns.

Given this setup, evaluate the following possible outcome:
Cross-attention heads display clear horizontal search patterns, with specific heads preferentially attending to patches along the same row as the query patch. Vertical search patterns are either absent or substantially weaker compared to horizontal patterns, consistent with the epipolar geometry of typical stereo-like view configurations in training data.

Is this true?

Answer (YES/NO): NO